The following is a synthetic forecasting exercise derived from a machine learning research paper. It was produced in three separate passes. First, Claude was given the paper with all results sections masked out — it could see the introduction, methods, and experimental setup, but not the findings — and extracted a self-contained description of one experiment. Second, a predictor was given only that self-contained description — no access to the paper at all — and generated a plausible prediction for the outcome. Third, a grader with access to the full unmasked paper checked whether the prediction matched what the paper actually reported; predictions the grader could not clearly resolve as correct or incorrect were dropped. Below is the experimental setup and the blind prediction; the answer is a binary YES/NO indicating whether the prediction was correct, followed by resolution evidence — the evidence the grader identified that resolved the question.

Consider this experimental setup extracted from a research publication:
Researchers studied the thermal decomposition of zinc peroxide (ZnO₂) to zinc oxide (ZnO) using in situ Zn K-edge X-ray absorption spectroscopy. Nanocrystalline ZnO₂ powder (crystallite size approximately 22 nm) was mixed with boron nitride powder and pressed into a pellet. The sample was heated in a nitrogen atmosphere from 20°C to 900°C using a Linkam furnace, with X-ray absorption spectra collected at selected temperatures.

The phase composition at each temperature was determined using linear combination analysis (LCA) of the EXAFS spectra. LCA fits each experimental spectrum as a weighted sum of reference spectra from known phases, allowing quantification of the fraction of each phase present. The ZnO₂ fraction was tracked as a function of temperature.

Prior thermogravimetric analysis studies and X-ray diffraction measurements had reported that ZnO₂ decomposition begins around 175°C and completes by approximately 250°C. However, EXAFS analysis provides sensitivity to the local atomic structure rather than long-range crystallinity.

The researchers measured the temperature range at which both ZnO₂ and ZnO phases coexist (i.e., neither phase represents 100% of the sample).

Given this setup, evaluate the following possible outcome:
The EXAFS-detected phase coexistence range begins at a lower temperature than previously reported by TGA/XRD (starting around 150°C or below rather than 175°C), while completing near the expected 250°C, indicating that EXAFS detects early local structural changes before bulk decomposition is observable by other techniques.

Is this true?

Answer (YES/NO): NO